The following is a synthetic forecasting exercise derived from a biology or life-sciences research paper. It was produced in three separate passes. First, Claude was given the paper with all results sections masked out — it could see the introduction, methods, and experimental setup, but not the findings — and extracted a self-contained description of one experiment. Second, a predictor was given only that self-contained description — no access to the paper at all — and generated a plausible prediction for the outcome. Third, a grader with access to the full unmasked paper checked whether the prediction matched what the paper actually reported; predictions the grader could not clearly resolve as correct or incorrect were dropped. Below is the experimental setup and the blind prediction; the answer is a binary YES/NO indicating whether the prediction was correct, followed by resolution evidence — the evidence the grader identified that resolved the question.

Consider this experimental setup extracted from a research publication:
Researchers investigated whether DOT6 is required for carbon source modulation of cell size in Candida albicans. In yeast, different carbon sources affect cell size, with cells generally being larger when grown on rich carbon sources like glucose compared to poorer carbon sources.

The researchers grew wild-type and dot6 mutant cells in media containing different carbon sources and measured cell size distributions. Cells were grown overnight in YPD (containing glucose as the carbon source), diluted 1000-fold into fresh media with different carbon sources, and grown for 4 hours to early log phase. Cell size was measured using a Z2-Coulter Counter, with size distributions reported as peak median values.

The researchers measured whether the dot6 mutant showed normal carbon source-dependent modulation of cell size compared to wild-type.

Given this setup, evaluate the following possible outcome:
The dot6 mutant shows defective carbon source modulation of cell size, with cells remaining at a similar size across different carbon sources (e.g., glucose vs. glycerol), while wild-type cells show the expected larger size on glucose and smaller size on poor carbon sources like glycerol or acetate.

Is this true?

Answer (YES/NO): YES